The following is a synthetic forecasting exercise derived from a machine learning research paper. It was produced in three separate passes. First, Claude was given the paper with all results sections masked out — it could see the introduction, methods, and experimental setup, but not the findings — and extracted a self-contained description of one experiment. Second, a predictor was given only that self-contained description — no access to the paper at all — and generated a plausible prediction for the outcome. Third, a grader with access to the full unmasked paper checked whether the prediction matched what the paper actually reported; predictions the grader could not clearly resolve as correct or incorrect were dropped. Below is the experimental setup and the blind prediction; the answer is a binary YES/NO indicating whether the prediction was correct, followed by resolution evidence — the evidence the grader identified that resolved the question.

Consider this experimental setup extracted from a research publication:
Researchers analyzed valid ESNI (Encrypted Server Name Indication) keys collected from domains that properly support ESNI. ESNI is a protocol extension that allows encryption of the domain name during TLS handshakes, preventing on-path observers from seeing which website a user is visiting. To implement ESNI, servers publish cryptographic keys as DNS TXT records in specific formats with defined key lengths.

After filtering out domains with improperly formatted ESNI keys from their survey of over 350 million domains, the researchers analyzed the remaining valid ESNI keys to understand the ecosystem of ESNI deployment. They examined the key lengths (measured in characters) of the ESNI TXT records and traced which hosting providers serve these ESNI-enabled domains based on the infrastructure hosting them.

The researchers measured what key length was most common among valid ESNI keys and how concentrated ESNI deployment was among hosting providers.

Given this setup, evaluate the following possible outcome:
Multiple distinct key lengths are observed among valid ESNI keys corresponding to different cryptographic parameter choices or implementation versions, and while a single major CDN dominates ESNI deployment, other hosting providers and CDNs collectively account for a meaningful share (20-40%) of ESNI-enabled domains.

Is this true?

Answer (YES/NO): NO